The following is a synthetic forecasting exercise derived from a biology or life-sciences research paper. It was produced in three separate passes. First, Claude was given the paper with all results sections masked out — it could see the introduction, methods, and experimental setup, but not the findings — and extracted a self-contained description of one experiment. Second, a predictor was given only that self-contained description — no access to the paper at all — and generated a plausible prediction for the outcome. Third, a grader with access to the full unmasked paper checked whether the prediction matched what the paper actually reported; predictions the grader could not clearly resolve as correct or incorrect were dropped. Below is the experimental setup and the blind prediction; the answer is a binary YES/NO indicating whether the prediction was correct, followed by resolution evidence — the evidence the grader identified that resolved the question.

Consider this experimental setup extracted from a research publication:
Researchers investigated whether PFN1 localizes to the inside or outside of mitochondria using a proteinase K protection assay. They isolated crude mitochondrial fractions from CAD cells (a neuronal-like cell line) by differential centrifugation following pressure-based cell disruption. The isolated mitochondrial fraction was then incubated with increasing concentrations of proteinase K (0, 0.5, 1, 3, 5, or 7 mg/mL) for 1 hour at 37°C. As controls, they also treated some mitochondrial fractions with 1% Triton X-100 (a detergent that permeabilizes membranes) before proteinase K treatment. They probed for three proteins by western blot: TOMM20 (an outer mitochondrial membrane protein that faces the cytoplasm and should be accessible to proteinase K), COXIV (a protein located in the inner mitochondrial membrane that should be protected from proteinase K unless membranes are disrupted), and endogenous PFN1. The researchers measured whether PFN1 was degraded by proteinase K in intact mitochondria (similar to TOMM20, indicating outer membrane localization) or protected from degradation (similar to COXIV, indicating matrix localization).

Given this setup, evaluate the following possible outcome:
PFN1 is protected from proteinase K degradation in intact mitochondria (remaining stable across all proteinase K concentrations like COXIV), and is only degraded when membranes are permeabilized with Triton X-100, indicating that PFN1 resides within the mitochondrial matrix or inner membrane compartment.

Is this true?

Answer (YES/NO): YES